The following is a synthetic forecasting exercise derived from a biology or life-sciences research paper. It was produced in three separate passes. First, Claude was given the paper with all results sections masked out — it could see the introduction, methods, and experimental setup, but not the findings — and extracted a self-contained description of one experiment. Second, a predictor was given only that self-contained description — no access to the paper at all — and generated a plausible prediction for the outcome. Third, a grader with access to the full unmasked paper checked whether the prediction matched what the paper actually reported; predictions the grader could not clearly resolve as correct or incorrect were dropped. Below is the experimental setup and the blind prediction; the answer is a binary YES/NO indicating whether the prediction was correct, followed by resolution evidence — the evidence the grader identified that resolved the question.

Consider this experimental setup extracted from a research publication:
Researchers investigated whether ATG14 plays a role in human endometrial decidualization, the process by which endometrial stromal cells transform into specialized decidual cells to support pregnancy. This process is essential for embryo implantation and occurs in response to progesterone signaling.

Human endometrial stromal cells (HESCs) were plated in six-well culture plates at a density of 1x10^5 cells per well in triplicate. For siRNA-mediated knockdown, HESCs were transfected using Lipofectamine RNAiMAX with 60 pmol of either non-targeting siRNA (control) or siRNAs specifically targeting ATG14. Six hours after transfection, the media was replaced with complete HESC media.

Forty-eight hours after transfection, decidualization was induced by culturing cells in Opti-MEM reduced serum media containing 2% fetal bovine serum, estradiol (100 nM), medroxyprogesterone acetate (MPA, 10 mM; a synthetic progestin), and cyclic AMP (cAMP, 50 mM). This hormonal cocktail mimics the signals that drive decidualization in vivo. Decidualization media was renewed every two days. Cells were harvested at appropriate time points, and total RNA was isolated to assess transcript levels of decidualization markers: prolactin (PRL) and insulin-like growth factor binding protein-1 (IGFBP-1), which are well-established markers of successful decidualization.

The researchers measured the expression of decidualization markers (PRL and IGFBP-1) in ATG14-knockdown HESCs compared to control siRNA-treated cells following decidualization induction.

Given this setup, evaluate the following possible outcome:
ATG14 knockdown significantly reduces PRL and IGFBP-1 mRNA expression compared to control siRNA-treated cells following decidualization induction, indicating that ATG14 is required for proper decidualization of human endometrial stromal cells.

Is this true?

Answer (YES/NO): YES